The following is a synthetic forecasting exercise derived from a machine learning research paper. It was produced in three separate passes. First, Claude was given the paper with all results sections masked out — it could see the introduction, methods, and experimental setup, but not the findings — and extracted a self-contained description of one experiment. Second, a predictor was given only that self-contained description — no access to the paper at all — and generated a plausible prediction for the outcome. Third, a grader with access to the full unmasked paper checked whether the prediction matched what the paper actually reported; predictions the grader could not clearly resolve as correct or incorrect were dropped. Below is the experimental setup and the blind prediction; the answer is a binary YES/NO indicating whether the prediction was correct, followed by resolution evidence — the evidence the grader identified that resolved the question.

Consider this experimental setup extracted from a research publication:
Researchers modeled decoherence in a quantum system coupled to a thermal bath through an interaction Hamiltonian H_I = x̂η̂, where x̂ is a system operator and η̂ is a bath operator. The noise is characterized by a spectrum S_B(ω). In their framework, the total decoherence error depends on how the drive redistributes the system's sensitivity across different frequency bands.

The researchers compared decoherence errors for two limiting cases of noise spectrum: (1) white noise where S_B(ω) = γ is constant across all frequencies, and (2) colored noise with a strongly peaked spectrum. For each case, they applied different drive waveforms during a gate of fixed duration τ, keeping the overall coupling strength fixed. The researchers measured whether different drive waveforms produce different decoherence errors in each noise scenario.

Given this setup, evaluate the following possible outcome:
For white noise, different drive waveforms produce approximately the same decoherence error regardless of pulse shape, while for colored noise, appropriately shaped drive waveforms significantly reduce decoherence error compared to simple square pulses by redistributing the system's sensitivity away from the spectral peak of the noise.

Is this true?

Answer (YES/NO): YES